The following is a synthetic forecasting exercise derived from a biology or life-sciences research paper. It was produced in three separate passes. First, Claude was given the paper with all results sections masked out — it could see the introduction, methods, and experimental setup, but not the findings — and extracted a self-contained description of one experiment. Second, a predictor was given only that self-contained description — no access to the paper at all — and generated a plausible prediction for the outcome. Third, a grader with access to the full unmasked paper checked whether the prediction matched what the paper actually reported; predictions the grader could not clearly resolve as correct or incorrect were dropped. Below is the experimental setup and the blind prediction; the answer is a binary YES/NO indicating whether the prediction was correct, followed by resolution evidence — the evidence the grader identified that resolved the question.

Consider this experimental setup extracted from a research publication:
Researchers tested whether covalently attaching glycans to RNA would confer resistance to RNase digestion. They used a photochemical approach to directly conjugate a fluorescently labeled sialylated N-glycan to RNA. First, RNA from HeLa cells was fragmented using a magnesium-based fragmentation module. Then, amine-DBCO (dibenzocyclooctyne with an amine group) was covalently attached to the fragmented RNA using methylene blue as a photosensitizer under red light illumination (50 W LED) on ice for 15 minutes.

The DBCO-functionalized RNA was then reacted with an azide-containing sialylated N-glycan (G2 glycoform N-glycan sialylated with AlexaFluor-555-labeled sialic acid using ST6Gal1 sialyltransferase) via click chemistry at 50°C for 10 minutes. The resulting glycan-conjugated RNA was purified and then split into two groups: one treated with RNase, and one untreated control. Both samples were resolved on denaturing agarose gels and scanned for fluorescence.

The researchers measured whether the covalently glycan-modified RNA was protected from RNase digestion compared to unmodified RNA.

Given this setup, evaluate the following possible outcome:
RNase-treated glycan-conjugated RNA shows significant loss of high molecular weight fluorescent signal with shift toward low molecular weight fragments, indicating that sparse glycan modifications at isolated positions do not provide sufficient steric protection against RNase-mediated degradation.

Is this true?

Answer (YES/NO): YES